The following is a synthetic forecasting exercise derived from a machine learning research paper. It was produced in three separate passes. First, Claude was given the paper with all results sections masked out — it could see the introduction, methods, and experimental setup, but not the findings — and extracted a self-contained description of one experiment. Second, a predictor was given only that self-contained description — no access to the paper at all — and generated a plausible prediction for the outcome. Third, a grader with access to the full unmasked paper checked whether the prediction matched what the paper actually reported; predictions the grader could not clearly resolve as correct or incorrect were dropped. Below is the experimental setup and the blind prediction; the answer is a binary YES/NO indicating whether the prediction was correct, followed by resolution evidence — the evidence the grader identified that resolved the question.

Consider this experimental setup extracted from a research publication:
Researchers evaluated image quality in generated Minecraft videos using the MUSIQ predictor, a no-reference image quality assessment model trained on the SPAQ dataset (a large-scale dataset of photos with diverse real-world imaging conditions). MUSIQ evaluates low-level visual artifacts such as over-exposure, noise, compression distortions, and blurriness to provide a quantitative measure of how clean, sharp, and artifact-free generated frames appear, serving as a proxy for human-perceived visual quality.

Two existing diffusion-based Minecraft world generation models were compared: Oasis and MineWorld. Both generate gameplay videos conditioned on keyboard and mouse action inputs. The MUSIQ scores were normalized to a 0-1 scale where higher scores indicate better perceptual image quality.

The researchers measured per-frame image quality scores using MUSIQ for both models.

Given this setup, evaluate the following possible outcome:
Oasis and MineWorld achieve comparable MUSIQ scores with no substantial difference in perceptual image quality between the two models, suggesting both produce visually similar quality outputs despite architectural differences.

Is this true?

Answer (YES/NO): NO